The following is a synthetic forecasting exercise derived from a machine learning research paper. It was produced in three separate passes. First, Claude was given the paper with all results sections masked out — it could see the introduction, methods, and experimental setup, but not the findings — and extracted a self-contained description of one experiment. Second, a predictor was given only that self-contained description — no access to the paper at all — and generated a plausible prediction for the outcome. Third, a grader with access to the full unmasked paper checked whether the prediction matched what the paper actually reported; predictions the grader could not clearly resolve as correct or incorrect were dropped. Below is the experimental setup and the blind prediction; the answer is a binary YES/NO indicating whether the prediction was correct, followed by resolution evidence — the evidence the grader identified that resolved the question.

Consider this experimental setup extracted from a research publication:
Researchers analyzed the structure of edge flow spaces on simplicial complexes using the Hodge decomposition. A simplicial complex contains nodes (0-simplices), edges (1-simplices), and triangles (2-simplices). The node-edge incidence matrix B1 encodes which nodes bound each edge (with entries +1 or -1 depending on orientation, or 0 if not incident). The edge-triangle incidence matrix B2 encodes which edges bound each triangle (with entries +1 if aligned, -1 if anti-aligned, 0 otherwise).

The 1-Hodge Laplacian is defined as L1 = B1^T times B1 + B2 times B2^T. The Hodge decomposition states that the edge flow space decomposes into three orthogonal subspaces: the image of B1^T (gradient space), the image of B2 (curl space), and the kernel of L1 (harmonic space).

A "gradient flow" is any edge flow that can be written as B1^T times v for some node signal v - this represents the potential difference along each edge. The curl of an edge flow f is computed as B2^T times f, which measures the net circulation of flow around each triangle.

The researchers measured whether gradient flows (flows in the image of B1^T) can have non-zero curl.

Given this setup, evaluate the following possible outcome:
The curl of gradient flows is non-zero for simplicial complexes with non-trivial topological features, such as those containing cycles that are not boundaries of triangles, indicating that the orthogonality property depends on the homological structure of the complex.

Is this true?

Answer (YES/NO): NO